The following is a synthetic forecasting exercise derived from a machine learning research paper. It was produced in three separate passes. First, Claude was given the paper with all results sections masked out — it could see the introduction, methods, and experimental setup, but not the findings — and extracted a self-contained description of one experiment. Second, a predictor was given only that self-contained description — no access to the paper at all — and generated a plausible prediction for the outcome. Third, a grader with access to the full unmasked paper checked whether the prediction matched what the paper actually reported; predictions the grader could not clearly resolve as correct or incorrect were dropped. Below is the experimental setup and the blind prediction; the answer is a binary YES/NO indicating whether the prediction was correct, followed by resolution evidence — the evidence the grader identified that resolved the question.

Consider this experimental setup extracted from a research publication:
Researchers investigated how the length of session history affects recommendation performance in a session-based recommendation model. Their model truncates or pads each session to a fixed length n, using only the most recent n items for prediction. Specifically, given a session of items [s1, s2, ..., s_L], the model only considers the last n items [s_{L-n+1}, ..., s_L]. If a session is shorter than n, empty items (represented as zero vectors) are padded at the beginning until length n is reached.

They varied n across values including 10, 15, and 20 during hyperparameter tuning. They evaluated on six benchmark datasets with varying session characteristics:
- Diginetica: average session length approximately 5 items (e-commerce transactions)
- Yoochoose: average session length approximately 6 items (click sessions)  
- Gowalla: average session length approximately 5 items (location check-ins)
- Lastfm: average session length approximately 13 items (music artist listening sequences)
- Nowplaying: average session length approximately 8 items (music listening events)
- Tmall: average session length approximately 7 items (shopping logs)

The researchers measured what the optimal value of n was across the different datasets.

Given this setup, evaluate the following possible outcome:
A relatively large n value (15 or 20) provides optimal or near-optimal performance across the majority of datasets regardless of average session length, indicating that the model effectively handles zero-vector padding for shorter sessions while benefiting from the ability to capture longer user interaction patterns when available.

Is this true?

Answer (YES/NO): YES